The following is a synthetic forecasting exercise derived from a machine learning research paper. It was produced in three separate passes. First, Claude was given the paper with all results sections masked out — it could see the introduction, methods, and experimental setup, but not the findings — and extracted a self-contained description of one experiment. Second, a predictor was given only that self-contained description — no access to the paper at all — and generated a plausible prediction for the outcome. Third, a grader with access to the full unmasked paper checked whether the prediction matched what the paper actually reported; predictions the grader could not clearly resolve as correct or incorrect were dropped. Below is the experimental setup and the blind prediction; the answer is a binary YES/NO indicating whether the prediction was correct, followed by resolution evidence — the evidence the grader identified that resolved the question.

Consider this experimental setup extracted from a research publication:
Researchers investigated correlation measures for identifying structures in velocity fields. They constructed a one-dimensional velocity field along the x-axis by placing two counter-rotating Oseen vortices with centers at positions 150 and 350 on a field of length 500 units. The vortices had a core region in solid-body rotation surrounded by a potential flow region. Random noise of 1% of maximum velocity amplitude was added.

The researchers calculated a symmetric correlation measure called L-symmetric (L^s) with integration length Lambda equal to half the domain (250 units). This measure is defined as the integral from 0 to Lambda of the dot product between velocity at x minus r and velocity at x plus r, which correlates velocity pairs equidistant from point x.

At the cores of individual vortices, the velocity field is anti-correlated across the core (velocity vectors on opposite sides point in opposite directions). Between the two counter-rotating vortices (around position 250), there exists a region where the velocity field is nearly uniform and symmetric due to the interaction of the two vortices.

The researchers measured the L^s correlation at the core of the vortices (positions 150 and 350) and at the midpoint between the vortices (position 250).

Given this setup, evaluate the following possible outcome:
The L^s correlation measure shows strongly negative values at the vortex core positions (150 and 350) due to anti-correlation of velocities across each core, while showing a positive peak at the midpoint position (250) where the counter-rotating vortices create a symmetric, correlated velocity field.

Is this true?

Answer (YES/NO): YES